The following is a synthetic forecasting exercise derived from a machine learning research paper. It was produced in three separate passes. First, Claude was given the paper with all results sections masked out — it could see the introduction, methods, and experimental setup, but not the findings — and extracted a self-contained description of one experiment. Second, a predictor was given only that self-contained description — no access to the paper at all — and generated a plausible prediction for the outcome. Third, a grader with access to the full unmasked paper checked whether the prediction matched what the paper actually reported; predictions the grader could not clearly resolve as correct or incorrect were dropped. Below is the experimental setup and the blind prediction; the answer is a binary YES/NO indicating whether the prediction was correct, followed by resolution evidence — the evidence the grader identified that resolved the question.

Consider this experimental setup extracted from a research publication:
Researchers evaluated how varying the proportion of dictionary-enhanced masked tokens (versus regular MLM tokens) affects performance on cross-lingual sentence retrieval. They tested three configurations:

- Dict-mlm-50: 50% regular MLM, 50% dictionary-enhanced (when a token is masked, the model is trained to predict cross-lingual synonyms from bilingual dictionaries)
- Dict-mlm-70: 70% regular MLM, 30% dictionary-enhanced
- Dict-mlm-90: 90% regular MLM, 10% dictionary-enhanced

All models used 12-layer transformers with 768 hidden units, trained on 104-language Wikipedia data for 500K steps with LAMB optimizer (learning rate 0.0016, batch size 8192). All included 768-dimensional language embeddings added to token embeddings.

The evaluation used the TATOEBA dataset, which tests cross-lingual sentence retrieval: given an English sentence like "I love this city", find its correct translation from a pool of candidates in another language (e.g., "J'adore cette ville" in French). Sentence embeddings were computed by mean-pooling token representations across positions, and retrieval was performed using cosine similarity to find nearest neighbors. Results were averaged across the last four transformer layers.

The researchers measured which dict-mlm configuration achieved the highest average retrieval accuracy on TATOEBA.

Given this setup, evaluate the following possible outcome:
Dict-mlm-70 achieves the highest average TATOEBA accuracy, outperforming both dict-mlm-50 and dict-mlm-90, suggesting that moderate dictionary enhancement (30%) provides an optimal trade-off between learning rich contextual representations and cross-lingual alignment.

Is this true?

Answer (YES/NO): YES